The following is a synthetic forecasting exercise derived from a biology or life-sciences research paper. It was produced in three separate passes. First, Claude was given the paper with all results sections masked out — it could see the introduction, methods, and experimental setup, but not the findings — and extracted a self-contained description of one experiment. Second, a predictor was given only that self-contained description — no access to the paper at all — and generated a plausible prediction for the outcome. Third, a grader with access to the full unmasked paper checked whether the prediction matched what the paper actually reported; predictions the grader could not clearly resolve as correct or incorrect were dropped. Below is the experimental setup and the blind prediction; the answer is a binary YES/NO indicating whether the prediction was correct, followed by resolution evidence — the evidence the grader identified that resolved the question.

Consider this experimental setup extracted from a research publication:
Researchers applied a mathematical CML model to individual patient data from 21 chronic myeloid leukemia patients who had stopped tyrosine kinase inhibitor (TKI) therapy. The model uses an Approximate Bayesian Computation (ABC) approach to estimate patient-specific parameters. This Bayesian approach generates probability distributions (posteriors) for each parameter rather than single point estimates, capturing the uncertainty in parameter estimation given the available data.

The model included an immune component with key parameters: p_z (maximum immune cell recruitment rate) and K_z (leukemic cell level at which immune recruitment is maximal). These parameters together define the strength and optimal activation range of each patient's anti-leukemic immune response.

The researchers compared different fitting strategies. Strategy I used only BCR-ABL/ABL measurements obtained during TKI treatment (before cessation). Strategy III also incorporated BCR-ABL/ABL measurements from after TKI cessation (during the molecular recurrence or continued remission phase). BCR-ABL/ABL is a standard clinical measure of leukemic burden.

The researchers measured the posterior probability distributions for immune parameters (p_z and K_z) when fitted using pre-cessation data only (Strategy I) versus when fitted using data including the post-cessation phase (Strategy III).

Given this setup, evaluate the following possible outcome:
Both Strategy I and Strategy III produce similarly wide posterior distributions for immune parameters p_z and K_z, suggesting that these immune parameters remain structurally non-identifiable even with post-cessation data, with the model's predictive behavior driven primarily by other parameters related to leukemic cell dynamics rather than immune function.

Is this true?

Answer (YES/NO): NO